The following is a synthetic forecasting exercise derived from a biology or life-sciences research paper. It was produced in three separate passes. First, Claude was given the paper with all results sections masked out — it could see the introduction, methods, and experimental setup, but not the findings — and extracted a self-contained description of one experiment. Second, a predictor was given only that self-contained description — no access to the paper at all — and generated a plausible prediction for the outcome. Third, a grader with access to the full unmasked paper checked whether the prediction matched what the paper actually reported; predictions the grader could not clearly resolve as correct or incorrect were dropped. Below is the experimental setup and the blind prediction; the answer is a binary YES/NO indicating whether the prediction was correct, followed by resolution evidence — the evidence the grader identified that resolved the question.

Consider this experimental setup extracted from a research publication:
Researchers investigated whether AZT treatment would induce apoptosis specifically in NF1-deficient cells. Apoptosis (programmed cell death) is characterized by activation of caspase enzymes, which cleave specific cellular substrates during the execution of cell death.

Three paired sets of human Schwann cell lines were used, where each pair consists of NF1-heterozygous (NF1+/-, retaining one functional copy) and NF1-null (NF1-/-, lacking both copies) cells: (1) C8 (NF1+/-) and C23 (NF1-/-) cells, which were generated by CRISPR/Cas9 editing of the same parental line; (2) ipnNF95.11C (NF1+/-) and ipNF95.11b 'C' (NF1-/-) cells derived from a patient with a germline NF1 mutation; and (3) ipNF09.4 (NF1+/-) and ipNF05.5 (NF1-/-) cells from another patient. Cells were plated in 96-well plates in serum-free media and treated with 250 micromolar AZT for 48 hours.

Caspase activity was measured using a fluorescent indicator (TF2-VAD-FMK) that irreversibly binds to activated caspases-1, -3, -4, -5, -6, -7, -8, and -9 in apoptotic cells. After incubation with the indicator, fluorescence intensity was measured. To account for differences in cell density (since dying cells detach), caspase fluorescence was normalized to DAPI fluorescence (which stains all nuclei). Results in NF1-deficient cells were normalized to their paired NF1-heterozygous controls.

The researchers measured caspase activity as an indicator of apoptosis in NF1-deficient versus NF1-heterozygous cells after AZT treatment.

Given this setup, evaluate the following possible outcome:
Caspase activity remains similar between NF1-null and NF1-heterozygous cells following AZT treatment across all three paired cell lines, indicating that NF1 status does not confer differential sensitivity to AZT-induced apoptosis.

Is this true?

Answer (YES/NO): NO